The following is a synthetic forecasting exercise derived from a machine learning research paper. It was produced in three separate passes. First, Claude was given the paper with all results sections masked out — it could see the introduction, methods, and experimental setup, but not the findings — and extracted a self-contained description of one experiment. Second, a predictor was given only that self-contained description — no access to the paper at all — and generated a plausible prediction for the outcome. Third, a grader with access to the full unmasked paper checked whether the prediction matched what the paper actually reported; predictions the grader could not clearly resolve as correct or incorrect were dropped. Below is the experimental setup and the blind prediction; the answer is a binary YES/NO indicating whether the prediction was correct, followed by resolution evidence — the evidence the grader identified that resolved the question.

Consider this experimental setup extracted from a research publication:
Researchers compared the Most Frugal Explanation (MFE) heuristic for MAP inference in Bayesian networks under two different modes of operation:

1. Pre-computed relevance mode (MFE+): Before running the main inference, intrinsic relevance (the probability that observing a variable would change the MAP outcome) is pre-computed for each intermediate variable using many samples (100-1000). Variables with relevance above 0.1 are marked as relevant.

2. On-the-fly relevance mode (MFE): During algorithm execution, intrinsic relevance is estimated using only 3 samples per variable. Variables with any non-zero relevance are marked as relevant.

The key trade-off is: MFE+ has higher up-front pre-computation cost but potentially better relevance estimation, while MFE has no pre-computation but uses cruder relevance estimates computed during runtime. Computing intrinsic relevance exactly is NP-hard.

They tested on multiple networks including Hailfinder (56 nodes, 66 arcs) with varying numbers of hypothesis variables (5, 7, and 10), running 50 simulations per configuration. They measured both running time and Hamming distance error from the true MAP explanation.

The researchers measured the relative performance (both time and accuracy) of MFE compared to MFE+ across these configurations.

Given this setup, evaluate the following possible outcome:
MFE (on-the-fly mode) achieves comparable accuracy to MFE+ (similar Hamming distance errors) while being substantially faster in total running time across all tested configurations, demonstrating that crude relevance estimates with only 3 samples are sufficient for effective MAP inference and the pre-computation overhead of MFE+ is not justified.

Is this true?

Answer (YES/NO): NO